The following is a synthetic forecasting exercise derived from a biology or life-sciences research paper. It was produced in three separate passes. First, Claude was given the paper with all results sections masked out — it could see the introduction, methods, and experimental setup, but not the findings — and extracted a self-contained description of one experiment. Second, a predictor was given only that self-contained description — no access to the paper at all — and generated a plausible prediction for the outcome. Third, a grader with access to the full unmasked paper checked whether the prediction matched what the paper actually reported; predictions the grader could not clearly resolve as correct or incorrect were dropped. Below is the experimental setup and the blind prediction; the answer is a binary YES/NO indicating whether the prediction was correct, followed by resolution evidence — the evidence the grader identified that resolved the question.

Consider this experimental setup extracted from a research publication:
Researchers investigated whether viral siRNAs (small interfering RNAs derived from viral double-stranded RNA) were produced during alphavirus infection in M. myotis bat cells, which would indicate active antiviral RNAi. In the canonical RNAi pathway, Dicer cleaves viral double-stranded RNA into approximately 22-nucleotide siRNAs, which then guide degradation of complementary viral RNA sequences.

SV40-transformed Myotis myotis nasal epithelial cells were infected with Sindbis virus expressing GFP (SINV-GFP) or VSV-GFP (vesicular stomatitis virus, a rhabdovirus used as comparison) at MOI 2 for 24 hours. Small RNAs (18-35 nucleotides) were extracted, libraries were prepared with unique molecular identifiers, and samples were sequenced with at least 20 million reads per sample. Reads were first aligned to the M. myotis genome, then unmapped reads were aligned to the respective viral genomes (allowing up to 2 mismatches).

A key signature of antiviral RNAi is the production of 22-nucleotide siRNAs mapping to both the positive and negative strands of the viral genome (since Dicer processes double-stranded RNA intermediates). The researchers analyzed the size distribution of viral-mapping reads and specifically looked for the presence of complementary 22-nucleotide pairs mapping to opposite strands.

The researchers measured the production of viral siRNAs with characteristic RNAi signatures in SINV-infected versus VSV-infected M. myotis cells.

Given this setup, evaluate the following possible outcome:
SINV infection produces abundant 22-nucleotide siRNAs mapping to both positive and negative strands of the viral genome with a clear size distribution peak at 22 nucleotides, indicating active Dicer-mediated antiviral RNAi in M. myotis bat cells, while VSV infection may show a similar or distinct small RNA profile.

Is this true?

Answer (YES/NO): NO